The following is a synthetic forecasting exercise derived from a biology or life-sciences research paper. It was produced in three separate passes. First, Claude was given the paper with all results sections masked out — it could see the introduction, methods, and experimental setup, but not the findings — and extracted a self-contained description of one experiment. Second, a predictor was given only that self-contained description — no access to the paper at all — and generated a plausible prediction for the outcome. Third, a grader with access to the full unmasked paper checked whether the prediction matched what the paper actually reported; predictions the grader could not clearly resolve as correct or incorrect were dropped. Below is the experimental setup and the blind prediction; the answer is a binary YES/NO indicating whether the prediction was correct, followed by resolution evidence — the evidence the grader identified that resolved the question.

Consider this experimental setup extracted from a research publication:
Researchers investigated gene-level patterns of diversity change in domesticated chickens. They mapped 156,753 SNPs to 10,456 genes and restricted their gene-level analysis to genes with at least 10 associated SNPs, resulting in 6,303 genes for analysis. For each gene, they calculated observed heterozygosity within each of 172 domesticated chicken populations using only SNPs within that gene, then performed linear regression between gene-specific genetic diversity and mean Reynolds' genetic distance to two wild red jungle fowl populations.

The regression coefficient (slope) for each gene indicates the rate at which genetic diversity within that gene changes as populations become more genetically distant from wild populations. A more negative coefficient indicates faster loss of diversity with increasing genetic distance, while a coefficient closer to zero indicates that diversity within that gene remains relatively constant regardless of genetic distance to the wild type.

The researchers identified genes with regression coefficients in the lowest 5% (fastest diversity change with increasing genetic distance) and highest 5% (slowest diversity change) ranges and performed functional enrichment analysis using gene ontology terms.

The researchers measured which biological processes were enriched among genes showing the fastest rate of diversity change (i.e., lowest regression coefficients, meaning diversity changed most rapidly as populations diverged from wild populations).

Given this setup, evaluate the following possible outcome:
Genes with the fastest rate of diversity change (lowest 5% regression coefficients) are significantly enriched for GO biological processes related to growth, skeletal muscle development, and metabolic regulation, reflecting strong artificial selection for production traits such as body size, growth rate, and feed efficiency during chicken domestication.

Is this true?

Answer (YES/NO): NO